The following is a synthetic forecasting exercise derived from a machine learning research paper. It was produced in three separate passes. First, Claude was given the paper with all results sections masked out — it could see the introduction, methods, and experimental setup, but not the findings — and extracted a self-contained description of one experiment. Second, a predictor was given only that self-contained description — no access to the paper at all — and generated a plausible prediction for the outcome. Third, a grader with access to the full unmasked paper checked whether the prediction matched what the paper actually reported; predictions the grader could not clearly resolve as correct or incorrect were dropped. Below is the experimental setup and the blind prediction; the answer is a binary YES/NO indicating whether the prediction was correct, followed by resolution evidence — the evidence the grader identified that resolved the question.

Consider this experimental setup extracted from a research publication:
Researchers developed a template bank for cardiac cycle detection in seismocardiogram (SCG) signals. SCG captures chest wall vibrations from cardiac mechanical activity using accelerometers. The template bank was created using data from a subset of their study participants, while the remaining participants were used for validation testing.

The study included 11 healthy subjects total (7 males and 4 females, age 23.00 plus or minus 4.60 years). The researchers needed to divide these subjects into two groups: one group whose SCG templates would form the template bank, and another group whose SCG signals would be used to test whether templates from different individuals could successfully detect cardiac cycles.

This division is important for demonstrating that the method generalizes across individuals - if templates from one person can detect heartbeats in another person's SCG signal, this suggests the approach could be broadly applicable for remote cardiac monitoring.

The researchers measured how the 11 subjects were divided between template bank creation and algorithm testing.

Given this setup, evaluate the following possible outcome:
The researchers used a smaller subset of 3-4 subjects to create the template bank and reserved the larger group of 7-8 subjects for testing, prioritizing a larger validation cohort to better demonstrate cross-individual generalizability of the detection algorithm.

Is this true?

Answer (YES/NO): NO